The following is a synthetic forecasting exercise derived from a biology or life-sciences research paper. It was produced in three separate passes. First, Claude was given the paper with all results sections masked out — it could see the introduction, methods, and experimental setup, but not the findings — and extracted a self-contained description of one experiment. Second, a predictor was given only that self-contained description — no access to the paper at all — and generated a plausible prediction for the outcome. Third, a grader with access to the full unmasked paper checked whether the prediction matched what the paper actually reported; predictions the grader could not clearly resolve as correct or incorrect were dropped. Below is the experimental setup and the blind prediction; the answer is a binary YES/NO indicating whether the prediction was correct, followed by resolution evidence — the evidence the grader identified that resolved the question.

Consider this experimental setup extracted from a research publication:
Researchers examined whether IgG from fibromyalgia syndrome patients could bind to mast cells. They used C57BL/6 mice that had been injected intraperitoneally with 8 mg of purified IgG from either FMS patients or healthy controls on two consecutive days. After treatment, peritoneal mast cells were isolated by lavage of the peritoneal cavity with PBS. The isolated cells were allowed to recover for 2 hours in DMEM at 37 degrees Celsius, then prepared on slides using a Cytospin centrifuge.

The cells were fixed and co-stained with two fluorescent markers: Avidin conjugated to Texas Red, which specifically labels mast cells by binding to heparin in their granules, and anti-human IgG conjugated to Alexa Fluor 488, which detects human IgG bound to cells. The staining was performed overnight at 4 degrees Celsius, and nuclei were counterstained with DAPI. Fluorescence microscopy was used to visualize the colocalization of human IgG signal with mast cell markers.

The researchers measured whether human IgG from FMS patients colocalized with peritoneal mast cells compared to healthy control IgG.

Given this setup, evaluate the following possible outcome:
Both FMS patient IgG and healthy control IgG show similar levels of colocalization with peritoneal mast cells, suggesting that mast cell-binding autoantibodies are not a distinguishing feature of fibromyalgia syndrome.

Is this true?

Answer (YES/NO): NO